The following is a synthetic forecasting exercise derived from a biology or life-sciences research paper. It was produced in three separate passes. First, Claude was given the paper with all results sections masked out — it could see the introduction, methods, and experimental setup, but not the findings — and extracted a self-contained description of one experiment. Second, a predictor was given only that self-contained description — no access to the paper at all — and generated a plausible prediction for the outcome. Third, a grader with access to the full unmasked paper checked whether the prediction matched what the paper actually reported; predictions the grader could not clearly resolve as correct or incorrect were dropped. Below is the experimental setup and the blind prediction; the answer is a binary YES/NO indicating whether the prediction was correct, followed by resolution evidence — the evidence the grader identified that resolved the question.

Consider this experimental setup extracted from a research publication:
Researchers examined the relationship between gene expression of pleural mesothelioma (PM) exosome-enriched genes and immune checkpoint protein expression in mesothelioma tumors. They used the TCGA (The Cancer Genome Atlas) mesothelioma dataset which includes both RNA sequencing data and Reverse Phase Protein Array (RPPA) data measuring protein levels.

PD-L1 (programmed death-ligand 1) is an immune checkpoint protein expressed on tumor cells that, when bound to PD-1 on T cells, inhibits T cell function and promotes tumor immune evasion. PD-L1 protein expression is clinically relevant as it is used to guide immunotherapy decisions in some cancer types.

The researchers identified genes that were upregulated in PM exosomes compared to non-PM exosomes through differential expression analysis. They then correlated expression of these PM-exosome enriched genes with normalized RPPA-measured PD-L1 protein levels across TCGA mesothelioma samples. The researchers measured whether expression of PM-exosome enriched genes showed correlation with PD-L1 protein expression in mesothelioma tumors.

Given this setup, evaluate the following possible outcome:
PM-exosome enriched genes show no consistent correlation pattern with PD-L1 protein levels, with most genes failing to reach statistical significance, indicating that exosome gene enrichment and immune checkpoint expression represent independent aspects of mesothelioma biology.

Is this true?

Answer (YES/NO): NO